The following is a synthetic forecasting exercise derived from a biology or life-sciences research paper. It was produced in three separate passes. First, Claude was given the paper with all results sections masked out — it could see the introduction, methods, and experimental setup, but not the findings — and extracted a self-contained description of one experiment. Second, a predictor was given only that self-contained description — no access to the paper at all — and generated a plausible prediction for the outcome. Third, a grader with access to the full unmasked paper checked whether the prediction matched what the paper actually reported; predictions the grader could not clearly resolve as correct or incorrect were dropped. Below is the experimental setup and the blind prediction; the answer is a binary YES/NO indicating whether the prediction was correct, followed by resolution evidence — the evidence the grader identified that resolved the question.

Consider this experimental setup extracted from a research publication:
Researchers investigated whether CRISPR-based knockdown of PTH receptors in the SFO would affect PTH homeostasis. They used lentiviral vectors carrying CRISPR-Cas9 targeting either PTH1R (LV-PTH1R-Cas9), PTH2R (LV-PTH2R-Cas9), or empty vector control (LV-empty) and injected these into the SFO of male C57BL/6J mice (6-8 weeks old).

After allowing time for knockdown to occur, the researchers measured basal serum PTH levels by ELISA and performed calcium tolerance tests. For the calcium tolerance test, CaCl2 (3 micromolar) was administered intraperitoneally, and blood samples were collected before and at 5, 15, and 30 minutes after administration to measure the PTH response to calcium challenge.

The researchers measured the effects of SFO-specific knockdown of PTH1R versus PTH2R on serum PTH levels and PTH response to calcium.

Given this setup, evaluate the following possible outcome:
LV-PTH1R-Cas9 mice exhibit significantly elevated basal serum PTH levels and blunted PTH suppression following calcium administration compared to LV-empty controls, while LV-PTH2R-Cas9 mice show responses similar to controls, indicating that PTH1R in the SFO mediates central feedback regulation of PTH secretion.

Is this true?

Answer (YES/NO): NO